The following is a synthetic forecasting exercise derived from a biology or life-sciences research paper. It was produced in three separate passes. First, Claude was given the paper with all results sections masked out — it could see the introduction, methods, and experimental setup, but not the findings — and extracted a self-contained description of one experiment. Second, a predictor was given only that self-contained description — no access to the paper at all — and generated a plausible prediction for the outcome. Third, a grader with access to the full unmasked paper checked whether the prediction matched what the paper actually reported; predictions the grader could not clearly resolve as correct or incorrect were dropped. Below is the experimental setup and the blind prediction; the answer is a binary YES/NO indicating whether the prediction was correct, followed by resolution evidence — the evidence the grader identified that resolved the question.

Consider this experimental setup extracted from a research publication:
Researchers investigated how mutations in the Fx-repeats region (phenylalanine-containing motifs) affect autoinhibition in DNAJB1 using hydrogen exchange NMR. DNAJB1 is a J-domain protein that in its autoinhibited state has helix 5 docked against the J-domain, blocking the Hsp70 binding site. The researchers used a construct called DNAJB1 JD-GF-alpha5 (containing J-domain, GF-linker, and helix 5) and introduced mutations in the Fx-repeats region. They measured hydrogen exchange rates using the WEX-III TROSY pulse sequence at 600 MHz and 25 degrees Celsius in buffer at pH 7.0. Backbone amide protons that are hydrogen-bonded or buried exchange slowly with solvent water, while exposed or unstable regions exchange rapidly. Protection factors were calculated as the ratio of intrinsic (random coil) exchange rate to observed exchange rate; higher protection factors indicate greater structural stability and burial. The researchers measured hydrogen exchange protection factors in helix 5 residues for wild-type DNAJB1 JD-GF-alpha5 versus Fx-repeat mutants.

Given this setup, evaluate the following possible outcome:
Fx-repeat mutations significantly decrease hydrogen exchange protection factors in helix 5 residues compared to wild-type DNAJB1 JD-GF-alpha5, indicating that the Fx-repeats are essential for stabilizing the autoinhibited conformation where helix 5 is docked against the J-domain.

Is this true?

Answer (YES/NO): YES